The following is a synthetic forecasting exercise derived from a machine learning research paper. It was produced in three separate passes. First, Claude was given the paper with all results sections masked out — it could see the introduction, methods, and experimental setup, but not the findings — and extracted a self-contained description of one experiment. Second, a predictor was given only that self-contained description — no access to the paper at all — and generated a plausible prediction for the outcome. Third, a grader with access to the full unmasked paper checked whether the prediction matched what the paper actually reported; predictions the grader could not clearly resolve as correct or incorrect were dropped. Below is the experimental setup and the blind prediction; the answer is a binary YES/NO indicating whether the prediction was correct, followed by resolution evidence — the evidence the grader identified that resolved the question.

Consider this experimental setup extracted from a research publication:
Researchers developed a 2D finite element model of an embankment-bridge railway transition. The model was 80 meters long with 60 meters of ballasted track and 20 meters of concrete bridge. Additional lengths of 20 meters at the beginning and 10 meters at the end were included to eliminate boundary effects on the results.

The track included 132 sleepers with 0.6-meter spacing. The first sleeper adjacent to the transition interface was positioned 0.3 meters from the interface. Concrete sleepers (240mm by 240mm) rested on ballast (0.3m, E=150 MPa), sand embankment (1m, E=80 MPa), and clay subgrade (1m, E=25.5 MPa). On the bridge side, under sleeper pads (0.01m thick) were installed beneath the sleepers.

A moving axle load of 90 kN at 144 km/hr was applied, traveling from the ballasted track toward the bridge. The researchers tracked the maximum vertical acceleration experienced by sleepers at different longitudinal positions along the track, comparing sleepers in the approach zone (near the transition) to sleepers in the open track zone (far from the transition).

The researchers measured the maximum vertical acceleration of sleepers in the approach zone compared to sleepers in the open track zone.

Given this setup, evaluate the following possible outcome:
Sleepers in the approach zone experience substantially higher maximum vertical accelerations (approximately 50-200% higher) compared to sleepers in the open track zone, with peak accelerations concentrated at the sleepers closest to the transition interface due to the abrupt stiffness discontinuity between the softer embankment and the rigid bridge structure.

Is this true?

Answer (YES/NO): NO